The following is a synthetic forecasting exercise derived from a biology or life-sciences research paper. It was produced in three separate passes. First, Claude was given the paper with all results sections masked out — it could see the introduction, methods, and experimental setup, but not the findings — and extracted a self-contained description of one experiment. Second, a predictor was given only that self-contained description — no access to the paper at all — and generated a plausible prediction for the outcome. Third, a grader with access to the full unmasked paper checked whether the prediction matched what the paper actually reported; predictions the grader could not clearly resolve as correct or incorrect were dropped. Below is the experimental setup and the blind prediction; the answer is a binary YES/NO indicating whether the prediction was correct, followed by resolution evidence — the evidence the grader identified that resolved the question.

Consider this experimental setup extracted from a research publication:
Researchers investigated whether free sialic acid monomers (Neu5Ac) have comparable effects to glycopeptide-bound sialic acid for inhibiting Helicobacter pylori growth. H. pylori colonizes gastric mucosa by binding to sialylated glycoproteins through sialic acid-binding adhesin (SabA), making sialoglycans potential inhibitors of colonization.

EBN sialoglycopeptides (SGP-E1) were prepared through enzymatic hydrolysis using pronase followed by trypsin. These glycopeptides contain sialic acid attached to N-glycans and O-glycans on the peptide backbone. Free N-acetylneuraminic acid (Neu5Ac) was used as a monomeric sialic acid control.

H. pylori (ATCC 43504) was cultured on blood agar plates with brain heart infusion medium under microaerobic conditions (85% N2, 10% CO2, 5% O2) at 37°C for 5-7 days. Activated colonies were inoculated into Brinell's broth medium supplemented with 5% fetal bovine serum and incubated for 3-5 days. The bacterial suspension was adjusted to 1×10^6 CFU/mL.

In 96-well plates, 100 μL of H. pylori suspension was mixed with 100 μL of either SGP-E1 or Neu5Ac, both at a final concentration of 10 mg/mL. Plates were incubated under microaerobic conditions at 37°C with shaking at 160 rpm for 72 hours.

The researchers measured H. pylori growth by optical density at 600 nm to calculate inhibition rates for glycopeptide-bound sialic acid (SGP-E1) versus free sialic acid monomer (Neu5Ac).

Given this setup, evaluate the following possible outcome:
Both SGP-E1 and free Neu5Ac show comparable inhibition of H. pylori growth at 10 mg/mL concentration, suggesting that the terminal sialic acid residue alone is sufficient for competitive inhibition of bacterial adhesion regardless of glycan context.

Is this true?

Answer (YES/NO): NO